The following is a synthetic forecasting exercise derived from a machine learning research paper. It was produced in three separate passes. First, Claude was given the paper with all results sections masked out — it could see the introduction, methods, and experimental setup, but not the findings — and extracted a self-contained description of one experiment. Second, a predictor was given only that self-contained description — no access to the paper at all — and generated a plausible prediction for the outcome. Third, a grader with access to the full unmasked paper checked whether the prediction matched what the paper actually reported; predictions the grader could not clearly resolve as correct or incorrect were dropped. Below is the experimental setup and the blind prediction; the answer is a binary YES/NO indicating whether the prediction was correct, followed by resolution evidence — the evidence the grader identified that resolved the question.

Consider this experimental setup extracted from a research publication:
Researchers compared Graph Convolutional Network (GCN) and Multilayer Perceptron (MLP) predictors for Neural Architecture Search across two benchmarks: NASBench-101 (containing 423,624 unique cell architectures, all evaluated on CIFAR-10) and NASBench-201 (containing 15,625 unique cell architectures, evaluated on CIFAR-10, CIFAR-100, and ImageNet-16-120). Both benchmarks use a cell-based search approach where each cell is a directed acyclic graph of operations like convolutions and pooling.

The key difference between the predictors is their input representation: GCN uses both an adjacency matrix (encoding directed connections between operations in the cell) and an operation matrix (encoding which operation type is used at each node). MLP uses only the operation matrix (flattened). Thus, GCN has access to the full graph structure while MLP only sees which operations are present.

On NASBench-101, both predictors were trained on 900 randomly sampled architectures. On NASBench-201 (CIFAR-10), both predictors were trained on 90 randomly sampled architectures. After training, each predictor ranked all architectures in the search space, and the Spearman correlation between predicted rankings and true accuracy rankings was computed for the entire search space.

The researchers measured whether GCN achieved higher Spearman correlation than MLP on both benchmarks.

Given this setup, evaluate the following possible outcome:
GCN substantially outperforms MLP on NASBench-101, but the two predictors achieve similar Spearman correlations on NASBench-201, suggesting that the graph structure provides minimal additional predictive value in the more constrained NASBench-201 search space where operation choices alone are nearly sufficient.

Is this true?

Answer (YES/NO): NO